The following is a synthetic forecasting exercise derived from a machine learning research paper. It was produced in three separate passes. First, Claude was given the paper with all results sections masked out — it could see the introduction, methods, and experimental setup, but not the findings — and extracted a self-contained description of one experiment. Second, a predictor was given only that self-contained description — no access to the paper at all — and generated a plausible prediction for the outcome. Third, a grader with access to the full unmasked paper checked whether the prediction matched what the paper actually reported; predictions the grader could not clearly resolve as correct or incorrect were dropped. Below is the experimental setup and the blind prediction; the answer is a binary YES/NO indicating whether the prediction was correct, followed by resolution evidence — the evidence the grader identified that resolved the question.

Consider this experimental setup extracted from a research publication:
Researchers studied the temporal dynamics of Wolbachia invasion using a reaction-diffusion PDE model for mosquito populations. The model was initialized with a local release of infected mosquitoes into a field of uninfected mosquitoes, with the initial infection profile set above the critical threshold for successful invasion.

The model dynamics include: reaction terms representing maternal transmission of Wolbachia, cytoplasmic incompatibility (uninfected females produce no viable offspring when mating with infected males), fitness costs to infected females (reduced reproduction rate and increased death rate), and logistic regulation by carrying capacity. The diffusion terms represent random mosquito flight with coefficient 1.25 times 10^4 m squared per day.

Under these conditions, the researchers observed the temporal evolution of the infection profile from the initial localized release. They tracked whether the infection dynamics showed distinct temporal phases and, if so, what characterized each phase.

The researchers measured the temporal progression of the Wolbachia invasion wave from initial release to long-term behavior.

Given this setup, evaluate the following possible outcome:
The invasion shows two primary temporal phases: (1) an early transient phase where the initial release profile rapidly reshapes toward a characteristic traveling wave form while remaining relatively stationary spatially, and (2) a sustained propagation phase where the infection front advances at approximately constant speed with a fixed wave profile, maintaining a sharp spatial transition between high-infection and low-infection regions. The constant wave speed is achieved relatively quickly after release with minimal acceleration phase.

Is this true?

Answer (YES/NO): NO